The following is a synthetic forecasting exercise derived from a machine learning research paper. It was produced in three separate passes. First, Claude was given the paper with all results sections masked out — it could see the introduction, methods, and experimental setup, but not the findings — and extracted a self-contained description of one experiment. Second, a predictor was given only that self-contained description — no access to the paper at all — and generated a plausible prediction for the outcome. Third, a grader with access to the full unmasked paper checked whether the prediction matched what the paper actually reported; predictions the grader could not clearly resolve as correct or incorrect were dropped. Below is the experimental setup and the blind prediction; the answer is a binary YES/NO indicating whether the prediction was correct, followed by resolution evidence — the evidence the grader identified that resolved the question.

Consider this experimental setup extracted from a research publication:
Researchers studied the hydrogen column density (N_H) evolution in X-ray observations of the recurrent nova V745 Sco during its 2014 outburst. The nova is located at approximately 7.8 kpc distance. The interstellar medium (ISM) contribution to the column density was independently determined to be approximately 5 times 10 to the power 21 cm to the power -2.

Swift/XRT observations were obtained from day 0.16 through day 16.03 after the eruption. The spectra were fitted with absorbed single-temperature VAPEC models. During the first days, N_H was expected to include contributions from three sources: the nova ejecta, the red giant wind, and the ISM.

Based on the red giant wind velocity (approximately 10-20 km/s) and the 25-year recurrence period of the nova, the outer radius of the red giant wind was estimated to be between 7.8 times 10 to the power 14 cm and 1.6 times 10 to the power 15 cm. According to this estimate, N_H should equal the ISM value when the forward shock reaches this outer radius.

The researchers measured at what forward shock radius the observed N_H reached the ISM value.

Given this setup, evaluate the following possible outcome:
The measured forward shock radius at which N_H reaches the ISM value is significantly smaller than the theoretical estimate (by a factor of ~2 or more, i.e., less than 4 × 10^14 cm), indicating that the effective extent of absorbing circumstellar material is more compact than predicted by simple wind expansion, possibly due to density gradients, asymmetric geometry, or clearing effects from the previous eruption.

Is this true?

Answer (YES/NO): YES